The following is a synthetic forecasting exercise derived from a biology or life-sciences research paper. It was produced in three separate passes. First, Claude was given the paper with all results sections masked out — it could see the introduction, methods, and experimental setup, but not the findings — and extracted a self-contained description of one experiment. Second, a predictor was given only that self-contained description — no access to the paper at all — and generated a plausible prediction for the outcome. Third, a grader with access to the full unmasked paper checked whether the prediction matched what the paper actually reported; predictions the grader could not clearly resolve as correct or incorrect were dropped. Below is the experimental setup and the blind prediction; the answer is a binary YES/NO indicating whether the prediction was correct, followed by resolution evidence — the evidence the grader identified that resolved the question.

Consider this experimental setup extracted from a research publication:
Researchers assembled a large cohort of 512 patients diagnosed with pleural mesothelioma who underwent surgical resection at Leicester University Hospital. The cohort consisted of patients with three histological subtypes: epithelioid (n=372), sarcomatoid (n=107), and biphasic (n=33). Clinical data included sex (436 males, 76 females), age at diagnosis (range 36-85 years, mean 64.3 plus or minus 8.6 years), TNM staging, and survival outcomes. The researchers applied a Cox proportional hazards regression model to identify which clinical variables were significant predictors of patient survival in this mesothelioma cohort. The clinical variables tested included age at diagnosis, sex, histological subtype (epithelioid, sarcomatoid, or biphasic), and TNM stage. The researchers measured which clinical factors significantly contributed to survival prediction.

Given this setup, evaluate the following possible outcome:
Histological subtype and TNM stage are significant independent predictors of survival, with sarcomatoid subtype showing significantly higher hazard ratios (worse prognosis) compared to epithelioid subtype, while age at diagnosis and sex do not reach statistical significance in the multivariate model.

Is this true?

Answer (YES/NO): NO